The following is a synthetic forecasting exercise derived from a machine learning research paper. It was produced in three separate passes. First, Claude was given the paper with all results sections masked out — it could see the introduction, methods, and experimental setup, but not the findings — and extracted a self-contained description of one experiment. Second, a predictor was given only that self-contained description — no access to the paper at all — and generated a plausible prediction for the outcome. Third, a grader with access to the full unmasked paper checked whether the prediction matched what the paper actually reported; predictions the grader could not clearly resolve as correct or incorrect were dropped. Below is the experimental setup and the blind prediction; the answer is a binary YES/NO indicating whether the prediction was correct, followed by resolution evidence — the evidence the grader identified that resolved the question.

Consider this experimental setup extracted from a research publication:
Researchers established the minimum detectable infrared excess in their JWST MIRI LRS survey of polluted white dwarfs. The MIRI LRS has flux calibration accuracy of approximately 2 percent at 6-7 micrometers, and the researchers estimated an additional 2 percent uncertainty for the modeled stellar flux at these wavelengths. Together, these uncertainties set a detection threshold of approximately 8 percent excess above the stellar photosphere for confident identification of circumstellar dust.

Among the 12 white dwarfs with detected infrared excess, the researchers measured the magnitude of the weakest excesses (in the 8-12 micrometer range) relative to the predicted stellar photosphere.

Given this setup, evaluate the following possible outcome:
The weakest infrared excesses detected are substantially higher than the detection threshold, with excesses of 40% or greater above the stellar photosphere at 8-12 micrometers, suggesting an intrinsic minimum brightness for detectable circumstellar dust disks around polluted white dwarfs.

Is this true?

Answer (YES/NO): NO